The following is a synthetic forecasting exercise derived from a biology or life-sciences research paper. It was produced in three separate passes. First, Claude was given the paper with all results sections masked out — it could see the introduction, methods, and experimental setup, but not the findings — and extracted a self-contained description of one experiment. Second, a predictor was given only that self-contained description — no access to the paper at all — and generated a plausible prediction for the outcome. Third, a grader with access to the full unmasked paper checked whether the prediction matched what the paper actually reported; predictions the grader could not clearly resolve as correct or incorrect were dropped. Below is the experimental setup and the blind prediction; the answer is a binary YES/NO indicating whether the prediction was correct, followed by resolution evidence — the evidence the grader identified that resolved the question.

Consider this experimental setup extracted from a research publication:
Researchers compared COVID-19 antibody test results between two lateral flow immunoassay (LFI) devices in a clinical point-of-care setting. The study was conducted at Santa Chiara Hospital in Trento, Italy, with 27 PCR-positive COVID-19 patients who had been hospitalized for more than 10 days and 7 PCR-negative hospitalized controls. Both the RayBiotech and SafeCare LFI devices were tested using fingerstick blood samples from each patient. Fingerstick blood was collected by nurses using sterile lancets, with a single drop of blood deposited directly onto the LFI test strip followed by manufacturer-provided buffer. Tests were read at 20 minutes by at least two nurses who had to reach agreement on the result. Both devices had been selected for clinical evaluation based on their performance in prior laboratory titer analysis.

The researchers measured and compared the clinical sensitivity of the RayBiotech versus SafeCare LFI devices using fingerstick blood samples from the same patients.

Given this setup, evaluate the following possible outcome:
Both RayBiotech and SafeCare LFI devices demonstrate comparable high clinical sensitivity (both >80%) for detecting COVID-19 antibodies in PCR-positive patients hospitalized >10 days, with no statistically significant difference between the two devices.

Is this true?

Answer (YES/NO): NO